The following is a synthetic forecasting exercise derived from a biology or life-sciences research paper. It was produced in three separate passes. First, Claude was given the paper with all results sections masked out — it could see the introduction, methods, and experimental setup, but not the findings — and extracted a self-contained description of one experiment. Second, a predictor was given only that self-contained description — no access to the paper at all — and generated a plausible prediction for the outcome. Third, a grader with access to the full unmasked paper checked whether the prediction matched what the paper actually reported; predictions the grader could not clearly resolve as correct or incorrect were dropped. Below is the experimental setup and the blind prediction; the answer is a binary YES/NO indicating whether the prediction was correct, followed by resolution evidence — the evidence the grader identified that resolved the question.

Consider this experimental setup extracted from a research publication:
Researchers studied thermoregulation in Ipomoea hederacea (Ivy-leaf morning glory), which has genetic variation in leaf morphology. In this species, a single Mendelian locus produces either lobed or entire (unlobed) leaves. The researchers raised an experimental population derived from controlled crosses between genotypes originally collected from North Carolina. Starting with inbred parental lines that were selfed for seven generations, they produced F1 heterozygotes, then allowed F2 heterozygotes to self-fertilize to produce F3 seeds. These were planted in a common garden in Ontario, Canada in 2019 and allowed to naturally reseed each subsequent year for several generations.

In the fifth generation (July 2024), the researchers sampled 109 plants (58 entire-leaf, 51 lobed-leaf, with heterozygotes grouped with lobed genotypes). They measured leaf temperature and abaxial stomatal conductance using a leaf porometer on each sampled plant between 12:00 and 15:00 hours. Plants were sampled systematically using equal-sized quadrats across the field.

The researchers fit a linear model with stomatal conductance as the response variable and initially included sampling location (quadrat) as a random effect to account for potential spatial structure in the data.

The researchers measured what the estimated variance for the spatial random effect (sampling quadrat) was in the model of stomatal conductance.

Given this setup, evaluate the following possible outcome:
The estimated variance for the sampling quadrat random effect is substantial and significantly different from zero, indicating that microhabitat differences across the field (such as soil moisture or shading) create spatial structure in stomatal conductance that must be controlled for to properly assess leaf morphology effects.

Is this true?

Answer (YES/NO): NO